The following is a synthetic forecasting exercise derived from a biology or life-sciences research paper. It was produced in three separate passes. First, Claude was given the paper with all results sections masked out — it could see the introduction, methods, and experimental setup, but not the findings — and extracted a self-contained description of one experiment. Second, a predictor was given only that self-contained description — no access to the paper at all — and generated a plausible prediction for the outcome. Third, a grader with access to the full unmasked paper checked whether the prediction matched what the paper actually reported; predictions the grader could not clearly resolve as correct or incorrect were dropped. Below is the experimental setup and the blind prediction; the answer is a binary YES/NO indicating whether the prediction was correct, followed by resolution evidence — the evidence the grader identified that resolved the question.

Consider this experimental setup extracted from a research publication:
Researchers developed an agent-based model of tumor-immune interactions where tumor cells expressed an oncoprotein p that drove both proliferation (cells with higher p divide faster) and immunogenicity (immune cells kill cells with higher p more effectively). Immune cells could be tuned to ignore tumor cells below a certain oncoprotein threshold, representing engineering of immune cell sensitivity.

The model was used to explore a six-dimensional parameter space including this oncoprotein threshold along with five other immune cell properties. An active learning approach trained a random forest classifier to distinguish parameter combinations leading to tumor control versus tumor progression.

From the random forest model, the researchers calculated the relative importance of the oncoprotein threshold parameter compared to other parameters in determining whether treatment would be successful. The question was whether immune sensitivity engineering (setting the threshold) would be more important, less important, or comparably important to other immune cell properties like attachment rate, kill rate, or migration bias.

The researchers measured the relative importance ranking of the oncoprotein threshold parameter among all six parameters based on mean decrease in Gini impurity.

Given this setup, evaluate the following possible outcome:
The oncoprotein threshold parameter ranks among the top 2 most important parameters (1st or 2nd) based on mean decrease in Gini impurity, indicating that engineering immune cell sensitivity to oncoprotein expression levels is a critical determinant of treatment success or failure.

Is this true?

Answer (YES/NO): YES